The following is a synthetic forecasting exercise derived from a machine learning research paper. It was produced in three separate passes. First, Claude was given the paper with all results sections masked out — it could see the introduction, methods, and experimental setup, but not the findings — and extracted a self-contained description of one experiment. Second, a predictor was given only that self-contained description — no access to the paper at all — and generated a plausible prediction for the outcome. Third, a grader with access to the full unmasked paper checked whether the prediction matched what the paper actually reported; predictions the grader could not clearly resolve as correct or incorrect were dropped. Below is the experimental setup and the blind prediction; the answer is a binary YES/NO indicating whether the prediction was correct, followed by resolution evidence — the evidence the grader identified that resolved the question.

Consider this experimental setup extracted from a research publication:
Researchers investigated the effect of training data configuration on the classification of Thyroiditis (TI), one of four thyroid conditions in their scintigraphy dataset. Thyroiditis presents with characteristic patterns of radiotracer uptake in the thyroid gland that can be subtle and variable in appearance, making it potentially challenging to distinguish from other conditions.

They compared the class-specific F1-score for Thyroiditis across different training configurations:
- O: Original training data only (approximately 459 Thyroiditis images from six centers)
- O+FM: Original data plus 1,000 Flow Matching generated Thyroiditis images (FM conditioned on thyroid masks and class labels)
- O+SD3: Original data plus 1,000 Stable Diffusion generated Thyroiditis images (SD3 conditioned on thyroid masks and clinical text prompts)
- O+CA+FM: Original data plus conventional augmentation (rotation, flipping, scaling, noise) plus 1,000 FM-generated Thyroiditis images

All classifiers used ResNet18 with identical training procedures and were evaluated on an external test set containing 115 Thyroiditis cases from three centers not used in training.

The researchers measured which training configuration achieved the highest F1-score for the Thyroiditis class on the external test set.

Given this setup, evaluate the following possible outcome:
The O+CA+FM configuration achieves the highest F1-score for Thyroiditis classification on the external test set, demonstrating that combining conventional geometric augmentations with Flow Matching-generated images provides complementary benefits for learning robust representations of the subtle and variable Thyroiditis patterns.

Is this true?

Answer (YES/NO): NO